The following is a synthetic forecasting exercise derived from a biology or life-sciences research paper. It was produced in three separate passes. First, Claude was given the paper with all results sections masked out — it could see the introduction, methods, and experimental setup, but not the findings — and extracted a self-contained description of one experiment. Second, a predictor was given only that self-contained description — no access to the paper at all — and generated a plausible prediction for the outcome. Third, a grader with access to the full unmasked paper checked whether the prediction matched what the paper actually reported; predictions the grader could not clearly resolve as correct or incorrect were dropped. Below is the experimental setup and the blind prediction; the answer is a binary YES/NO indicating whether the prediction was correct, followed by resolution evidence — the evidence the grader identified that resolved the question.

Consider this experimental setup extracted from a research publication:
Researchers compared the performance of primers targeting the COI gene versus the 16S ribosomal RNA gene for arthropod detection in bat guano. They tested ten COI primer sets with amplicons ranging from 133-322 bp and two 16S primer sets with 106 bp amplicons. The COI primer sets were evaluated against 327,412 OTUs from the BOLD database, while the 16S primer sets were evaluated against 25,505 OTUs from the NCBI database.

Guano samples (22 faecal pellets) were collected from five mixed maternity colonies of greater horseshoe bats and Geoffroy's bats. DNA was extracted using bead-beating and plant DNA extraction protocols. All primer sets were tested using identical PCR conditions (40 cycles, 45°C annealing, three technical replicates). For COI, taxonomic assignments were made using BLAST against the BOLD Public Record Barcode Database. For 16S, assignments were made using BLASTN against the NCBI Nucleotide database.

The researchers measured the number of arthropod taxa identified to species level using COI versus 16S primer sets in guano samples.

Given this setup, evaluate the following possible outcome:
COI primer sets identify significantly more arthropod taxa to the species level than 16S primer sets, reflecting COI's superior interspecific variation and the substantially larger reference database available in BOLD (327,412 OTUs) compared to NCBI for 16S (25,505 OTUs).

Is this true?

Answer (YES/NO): YES